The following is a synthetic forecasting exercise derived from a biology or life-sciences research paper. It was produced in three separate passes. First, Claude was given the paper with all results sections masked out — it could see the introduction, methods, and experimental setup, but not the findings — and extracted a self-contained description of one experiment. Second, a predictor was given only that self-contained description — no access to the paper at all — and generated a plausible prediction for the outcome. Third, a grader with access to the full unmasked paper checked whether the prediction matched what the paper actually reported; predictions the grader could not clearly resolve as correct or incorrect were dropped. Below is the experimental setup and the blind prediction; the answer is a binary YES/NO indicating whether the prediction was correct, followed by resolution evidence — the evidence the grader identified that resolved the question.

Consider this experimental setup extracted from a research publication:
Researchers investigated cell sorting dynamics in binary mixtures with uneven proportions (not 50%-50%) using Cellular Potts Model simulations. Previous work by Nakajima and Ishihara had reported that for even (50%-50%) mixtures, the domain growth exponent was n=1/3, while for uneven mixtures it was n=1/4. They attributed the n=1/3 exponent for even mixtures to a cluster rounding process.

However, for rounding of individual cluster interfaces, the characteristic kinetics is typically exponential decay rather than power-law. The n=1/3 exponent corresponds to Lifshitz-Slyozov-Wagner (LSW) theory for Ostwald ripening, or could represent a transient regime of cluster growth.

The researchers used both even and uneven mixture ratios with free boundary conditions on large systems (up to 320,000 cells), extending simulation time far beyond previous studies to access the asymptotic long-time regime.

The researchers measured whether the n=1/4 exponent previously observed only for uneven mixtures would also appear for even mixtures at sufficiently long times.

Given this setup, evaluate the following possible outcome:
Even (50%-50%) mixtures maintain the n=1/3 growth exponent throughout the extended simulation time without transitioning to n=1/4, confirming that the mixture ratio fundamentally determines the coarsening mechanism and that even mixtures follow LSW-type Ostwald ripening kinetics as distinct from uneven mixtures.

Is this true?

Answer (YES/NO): NO